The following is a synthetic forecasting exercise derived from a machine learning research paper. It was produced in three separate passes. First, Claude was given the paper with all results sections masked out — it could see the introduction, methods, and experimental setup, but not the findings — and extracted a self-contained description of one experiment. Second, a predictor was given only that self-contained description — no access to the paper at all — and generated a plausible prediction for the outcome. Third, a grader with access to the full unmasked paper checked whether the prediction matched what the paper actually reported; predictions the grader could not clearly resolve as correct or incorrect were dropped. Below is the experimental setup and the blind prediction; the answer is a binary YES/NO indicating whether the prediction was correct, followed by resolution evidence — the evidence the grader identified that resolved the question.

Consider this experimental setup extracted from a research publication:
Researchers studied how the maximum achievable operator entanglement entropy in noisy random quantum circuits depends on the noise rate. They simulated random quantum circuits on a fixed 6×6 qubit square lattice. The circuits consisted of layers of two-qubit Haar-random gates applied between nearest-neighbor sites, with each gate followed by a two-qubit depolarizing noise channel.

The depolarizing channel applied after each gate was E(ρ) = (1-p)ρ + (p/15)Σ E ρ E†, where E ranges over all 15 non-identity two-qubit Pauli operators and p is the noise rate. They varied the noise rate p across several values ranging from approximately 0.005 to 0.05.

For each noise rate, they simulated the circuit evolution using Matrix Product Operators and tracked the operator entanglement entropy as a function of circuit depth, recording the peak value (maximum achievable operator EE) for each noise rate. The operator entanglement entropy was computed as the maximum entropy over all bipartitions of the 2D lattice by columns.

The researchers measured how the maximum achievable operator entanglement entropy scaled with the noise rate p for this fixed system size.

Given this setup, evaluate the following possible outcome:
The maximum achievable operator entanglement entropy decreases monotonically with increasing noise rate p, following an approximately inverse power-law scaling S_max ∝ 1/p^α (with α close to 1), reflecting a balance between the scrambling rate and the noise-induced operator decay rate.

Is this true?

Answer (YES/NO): NO